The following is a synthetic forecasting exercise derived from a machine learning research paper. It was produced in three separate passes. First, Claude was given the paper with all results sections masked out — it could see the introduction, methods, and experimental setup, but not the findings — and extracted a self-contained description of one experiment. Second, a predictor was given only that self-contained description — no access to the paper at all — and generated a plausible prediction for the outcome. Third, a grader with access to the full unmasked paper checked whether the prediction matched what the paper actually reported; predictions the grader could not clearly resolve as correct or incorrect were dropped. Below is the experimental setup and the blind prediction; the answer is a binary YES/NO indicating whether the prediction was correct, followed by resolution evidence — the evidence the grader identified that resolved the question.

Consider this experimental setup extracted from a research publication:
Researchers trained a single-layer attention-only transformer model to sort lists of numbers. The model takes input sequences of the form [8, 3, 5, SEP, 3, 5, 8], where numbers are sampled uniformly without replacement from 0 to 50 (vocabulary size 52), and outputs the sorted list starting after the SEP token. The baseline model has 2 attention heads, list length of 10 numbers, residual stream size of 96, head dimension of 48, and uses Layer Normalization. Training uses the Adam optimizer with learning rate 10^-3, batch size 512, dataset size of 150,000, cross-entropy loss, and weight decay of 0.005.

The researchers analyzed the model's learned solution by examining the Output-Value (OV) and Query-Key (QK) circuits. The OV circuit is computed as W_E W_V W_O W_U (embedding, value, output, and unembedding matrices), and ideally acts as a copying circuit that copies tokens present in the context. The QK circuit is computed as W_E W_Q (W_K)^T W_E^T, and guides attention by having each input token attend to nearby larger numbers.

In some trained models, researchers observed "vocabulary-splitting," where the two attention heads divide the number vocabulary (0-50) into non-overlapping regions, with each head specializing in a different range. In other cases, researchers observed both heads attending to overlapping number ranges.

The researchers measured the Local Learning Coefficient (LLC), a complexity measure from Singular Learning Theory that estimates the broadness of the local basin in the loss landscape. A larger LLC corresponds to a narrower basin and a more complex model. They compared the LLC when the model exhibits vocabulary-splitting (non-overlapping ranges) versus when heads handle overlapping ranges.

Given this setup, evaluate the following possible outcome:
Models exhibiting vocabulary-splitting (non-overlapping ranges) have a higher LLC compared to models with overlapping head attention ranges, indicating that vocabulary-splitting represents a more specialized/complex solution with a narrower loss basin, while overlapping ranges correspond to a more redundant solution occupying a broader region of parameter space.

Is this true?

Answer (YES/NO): NO